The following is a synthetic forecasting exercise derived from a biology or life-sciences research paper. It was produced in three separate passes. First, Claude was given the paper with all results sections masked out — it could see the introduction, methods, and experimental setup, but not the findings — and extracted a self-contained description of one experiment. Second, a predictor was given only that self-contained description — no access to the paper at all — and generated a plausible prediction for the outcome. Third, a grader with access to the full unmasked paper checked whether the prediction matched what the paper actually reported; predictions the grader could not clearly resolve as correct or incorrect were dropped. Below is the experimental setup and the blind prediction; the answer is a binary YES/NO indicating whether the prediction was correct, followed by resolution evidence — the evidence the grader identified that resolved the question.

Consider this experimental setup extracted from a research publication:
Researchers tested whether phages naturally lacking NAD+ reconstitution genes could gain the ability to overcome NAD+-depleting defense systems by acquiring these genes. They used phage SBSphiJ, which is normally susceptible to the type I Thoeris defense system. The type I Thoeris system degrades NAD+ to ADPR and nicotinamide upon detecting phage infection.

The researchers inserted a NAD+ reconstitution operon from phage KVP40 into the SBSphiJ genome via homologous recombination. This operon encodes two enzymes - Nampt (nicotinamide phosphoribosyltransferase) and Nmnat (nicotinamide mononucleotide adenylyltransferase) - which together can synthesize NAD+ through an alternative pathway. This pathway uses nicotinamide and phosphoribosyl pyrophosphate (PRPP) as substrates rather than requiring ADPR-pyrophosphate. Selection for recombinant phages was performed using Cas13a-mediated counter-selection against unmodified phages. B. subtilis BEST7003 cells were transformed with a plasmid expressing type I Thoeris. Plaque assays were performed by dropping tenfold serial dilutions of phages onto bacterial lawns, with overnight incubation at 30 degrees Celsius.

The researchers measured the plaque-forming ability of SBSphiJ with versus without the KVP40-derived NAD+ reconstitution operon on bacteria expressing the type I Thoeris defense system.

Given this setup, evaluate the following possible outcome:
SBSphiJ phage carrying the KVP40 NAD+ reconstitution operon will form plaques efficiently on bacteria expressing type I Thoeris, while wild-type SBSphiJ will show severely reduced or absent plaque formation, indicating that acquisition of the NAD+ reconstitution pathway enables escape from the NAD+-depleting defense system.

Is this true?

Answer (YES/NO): NO